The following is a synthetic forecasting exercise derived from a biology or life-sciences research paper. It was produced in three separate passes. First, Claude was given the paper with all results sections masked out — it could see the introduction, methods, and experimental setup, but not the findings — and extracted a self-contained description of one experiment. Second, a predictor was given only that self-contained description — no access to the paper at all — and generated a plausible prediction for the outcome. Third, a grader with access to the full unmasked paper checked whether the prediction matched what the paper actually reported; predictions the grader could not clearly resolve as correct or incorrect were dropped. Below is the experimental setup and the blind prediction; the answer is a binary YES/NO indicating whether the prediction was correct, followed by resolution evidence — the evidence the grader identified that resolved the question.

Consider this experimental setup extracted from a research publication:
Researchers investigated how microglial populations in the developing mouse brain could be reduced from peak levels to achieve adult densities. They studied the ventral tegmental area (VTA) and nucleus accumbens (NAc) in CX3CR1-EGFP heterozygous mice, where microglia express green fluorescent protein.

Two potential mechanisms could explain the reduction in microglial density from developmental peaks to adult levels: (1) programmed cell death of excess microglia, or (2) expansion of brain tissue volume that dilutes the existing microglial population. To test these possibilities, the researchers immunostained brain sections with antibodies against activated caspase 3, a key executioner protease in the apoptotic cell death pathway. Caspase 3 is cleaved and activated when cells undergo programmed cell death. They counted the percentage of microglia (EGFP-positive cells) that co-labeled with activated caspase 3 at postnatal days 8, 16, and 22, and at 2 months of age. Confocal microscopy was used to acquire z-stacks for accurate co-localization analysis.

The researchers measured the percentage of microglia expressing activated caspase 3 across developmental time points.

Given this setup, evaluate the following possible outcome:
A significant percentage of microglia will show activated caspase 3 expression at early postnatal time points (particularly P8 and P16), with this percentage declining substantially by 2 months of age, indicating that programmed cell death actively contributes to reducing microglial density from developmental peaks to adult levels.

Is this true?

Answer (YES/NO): NO